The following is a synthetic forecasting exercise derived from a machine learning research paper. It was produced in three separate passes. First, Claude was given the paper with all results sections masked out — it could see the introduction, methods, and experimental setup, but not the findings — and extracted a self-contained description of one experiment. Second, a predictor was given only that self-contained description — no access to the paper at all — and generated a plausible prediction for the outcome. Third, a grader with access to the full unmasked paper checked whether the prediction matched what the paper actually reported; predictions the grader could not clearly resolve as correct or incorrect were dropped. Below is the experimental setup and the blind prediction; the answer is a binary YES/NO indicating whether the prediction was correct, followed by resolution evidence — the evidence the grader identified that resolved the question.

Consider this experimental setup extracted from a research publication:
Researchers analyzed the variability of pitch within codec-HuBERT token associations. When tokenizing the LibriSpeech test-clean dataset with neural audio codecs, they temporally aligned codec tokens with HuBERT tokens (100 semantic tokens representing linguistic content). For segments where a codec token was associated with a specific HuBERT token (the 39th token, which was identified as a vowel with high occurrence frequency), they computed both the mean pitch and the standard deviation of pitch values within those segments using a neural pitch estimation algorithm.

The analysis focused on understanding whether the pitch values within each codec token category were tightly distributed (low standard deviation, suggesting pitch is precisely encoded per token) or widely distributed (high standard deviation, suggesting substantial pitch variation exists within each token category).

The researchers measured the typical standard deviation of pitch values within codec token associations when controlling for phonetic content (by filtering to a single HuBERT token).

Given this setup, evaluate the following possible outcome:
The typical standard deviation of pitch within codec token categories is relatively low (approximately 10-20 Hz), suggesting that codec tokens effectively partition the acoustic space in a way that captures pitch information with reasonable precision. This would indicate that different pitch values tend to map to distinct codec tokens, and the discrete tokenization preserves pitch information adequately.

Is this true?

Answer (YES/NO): NO